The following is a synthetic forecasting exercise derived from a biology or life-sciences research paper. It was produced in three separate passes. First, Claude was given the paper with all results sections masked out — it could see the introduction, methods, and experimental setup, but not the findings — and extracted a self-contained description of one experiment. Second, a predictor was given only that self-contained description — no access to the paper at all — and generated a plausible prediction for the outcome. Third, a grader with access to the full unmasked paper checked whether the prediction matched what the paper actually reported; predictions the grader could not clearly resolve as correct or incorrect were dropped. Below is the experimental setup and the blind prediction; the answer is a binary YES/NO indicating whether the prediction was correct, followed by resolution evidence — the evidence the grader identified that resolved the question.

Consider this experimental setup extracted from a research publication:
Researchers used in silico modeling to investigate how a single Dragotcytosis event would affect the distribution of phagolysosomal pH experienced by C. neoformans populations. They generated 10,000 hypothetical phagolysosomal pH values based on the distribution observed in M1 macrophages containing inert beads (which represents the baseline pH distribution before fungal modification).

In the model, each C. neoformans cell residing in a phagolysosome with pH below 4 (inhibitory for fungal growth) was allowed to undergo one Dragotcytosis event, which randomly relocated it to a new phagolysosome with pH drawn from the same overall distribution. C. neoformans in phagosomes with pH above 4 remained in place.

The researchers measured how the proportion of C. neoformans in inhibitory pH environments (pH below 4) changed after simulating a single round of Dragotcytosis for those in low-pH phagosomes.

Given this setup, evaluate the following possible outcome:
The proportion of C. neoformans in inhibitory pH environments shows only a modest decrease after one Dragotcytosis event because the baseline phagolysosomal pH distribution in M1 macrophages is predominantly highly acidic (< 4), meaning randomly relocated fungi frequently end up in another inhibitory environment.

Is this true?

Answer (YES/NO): NO